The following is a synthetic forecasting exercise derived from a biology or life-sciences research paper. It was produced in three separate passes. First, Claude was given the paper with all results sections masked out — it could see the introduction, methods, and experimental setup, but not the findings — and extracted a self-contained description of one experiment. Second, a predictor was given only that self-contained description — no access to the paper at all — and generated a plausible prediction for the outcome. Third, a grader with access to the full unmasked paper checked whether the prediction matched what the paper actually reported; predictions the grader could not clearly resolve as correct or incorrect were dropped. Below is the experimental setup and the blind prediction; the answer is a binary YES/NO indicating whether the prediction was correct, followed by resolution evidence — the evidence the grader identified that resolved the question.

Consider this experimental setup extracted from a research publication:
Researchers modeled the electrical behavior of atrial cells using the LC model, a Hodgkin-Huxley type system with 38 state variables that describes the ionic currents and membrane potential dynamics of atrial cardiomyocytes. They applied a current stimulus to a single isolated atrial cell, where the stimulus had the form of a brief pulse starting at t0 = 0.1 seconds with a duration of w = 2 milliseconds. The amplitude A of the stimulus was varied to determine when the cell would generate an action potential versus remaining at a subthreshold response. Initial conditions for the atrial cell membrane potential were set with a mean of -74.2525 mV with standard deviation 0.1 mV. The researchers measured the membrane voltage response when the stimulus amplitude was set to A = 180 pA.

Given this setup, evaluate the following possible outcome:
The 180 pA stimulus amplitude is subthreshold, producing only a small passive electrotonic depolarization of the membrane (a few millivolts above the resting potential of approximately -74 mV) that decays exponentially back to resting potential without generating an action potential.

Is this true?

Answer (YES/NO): NO